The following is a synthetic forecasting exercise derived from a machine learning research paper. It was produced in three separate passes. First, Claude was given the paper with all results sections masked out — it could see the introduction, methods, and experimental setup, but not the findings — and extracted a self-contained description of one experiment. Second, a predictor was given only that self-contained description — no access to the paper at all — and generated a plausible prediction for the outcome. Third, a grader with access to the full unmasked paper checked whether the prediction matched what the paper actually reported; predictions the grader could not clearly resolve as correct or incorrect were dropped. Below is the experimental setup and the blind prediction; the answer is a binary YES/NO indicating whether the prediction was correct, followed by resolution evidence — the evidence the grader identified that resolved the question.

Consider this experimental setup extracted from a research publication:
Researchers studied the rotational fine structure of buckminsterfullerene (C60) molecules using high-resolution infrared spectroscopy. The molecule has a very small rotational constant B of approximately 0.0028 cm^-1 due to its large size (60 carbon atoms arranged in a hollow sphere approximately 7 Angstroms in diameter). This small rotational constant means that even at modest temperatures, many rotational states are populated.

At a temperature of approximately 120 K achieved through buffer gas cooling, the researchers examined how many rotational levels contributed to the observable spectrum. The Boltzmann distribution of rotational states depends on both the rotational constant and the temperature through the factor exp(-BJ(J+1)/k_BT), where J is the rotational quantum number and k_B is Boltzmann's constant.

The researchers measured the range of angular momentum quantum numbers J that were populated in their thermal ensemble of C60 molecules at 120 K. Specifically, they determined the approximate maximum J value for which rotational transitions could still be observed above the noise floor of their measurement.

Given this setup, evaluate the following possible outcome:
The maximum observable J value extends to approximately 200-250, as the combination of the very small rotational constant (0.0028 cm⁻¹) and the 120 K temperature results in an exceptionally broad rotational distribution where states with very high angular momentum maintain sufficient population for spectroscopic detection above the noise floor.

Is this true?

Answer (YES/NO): NO